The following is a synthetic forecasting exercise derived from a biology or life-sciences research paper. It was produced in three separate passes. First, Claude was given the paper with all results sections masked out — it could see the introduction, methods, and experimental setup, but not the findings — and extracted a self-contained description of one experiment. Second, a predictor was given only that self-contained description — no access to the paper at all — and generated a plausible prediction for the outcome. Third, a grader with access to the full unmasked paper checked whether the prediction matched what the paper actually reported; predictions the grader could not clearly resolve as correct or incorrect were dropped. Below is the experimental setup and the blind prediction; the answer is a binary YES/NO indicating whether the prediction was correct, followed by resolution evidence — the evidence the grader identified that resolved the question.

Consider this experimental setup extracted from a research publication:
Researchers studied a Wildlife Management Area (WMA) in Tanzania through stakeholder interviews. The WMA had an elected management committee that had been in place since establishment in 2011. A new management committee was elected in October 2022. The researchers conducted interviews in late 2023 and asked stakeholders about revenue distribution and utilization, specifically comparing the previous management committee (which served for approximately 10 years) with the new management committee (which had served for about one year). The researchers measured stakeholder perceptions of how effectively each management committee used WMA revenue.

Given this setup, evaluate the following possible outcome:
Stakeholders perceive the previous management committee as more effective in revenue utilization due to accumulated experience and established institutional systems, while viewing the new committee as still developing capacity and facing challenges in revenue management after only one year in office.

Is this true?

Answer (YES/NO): NO